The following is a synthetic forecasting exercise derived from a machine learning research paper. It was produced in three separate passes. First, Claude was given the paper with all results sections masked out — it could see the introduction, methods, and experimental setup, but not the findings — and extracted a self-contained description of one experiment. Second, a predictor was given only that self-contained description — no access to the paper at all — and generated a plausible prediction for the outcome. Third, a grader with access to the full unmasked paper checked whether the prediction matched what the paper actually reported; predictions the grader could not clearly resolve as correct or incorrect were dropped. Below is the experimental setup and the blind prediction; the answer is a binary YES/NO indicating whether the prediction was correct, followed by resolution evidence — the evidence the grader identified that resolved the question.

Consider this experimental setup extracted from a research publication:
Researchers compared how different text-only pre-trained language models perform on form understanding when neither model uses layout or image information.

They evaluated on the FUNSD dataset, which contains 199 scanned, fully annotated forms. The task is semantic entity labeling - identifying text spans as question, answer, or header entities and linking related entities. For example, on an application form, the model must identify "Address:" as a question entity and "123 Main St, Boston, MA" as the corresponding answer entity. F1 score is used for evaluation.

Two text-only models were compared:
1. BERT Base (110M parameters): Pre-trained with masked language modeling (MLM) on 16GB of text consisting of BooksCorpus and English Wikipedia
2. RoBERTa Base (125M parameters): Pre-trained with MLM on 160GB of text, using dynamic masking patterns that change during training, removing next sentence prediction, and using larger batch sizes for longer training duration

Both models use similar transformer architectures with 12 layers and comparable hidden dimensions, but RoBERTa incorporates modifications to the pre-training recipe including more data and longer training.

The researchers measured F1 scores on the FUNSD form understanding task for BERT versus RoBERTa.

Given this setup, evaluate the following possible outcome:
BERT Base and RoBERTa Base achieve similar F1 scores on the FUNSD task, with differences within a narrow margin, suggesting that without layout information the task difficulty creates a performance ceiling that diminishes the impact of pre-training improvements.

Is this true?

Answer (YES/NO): NO